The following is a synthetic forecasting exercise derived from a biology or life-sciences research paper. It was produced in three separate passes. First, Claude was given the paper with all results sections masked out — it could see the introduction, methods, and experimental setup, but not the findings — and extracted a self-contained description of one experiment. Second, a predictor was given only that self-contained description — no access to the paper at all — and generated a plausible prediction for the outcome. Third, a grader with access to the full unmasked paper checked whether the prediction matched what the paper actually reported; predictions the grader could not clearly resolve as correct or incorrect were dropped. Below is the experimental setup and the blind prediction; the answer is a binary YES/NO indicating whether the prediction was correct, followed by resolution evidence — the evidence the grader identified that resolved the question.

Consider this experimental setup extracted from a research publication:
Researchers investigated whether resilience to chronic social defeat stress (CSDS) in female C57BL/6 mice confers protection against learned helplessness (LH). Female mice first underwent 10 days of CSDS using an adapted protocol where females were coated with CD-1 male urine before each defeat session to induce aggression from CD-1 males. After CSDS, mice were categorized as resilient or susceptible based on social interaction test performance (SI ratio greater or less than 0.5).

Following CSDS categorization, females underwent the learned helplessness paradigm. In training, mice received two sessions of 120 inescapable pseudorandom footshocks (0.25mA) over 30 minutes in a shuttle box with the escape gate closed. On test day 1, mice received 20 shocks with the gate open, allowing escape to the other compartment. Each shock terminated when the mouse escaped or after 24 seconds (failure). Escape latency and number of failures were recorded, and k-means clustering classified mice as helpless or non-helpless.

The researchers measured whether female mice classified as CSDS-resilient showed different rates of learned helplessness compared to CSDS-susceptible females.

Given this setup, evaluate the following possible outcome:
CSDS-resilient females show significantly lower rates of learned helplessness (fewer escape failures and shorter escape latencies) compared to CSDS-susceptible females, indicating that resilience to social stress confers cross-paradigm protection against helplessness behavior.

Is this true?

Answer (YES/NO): NO